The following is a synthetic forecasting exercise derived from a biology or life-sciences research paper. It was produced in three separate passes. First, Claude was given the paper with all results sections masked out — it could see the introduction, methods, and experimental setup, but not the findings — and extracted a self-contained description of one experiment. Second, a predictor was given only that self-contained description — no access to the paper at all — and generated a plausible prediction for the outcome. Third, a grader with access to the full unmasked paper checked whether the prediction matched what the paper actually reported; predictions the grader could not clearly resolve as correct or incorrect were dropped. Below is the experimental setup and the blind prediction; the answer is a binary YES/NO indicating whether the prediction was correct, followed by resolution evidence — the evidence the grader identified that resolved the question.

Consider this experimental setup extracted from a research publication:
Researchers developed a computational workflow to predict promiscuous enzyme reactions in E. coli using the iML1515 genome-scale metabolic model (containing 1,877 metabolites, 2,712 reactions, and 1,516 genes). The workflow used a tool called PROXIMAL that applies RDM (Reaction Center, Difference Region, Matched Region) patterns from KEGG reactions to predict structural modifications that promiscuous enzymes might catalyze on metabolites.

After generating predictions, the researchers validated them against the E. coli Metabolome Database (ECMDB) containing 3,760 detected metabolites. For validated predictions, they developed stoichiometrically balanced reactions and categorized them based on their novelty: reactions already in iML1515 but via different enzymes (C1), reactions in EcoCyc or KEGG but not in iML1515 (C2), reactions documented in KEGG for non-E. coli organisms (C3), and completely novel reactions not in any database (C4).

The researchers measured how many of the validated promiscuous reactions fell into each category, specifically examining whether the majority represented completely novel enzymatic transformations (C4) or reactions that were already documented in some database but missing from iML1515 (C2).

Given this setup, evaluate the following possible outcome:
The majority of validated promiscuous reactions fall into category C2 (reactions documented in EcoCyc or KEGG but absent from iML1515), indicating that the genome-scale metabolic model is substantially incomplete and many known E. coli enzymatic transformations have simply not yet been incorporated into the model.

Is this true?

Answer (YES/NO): NO